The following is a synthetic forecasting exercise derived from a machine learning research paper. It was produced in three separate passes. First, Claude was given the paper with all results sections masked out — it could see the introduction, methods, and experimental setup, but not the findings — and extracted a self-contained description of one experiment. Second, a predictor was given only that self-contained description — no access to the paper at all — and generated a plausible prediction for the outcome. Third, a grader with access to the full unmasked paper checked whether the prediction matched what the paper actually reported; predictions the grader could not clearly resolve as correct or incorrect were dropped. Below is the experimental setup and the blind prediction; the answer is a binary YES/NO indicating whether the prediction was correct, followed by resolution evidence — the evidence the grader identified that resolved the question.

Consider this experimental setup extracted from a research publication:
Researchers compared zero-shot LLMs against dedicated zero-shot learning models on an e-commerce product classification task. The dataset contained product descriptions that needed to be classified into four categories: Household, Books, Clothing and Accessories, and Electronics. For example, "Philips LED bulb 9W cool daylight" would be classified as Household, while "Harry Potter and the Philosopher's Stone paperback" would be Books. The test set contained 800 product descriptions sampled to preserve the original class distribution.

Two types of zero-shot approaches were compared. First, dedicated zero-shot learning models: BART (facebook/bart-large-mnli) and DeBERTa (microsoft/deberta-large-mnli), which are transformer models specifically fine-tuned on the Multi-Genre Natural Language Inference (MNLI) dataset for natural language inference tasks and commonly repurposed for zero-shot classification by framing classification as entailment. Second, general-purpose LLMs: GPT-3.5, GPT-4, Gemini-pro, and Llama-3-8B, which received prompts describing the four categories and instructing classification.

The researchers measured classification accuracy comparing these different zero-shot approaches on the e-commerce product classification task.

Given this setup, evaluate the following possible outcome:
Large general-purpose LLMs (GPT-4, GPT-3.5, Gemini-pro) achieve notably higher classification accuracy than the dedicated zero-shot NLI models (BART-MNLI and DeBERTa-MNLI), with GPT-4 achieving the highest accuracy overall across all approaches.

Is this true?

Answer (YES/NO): YES